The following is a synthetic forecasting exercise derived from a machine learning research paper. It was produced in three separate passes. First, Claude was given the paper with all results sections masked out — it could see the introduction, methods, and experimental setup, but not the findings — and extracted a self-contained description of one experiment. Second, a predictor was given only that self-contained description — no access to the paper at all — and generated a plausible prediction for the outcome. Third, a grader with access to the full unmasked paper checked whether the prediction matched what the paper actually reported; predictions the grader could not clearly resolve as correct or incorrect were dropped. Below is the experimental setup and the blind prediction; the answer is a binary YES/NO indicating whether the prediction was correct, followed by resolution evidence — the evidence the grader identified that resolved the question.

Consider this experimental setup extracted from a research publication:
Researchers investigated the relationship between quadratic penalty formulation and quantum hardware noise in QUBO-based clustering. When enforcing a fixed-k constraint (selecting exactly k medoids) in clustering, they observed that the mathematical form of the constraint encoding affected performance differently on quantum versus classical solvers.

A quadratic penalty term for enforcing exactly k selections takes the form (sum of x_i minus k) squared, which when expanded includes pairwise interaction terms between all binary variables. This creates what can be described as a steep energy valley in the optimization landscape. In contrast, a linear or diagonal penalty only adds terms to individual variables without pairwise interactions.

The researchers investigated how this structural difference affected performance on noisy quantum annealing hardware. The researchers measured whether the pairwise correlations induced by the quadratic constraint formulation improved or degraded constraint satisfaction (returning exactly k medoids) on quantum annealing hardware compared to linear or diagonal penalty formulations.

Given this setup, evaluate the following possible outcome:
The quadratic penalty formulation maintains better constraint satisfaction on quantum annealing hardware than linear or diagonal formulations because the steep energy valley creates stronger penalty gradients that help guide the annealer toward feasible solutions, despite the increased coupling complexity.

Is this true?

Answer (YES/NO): YES